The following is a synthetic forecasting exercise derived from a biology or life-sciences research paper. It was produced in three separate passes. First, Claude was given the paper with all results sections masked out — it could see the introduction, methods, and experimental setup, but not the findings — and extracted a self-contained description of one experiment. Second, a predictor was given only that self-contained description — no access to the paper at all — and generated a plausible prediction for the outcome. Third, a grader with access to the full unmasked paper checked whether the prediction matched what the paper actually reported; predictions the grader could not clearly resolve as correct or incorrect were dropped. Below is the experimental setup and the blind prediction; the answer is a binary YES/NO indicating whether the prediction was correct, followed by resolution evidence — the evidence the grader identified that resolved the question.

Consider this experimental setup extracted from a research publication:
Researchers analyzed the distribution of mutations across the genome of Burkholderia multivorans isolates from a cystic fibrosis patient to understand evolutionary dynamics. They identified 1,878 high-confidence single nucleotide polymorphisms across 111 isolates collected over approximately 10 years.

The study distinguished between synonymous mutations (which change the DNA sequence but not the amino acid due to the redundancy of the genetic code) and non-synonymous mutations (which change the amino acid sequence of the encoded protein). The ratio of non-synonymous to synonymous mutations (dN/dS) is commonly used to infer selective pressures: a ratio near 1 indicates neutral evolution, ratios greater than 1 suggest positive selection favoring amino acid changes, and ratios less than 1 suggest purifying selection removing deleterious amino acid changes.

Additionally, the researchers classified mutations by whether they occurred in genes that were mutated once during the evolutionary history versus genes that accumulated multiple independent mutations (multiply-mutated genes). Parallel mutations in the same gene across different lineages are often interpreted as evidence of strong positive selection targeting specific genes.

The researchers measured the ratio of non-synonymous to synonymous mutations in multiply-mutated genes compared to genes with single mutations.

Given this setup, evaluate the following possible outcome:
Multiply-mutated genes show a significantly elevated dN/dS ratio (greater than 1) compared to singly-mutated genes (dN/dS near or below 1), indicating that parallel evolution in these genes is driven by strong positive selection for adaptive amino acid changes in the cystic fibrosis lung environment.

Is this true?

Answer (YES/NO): YES